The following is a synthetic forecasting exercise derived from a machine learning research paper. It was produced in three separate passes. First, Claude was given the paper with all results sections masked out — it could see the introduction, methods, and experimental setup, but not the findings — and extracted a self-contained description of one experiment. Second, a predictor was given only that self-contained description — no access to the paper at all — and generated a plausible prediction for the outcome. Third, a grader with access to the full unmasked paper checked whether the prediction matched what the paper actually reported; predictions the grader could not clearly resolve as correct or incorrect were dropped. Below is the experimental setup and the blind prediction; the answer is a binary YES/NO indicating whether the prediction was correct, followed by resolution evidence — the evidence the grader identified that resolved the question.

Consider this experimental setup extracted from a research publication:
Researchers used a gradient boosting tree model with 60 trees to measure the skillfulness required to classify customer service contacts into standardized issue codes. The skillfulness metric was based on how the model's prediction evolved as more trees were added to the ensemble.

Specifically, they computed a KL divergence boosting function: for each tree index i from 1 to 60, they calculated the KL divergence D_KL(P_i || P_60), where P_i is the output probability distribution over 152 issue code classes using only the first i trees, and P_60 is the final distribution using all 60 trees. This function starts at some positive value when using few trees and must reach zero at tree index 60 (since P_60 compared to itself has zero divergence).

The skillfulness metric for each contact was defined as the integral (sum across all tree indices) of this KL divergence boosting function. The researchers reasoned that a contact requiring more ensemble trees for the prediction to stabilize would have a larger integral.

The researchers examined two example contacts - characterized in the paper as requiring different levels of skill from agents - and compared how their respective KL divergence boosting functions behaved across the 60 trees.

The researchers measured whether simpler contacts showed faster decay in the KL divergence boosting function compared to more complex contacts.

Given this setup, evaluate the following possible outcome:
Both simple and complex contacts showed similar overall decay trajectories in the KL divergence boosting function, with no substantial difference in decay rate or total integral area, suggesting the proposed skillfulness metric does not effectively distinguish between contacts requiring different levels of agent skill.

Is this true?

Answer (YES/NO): NO